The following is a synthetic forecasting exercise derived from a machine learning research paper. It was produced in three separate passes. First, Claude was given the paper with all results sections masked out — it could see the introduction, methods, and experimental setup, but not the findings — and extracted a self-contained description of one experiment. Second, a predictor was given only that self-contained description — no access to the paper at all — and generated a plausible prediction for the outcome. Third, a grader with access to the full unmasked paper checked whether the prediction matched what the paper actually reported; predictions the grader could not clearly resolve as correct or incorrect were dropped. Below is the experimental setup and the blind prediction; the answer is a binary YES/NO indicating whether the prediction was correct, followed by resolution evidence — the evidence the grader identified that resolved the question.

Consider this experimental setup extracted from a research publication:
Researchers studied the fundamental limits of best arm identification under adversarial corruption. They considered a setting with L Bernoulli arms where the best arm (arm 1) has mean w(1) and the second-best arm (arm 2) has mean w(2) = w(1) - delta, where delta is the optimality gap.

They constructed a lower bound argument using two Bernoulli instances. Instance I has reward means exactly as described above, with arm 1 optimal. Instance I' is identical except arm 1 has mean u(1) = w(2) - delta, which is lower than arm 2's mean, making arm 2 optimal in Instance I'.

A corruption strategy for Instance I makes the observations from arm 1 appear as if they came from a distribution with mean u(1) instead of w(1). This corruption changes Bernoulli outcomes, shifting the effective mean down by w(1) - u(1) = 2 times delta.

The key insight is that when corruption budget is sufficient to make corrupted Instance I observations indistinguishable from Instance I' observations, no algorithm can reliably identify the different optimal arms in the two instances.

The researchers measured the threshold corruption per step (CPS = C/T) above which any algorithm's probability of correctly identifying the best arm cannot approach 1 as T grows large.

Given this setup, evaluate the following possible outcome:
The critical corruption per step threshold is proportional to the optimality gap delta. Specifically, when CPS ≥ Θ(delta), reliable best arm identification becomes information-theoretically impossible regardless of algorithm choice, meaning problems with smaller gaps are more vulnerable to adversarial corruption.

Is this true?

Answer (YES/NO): YES